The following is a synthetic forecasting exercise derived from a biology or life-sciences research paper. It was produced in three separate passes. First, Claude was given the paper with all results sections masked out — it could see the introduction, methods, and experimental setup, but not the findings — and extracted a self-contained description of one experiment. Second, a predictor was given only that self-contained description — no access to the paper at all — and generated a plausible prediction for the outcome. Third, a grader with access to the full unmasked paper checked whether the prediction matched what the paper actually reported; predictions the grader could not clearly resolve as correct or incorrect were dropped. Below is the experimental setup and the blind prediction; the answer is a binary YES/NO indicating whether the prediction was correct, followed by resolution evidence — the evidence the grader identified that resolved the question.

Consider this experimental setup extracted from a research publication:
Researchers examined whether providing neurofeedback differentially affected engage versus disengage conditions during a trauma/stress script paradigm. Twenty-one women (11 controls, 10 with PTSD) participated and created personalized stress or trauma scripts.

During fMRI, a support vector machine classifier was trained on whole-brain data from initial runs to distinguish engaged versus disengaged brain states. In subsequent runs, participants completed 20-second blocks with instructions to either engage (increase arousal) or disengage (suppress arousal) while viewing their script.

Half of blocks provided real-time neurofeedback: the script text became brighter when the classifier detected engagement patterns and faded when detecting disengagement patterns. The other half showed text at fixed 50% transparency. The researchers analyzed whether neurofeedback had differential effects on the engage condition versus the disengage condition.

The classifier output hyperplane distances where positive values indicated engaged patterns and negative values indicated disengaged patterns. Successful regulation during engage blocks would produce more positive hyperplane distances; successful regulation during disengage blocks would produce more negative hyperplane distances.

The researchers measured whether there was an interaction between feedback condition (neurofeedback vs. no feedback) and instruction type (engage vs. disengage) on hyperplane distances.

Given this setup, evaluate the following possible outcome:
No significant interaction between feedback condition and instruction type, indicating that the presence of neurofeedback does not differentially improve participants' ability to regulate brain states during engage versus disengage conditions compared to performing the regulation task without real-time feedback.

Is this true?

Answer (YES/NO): NO